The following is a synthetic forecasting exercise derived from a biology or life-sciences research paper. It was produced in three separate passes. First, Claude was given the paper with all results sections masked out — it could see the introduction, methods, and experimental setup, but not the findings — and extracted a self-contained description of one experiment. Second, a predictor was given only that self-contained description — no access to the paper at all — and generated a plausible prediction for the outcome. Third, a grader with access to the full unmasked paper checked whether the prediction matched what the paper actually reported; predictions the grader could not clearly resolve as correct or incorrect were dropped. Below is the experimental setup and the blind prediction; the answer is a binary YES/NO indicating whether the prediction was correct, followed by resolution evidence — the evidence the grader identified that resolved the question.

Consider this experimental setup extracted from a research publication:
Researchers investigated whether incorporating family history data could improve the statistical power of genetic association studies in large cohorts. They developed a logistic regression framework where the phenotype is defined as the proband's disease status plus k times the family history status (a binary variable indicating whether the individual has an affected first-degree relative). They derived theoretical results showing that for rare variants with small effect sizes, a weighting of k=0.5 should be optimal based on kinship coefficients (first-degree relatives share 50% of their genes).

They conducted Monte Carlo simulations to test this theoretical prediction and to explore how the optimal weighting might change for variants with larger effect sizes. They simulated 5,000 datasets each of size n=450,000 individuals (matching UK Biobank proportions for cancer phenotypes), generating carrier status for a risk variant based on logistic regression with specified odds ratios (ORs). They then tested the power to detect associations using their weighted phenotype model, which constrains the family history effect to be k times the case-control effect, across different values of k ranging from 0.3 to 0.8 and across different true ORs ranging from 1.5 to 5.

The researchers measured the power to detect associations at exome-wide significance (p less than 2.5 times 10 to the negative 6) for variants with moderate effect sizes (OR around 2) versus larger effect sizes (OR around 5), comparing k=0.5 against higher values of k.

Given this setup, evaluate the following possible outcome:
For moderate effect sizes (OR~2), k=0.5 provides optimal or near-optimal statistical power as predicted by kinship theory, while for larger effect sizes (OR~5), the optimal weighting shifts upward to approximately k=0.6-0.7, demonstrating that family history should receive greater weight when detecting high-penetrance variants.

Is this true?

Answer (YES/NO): NO